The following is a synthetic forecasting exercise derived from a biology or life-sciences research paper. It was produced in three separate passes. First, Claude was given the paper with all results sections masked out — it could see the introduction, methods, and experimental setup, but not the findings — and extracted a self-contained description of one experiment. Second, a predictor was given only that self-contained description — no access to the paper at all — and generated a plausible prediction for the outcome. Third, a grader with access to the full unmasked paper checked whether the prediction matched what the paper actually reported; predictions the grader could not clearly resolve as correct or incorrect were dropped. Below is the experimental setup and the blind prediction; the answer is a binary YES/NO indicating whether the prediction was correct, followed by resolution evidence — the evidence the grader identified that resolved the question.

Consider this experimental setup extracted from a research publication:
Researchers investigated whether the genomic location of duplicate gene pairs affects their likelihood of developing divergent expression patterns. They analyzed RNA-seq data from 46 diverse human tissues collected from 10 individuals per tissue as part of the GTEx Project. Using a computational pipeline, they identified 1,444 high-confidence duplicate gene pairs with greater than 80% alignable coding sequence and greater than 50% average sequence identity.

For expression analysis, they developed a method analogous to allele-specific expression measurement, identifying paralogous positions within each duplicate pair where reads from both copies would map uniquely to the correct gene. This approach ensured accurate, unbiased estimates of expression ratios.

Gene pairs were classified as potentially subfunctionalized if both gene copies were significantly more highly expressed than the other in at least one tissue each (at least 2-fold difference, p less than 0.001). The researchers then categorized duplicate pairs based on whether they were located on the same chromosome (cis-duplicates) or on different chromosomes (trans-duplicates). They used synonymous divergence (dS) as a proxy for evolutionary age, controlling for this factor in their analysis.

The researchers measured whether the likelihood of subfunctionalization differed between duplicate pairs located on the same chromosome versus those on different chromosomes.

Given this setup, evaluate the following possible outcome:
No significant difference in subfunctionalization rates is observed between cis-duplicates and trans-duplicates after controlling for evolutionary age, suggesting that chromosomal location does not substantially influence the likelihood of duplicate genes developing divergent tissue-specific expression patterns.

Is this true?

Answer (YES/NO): NO